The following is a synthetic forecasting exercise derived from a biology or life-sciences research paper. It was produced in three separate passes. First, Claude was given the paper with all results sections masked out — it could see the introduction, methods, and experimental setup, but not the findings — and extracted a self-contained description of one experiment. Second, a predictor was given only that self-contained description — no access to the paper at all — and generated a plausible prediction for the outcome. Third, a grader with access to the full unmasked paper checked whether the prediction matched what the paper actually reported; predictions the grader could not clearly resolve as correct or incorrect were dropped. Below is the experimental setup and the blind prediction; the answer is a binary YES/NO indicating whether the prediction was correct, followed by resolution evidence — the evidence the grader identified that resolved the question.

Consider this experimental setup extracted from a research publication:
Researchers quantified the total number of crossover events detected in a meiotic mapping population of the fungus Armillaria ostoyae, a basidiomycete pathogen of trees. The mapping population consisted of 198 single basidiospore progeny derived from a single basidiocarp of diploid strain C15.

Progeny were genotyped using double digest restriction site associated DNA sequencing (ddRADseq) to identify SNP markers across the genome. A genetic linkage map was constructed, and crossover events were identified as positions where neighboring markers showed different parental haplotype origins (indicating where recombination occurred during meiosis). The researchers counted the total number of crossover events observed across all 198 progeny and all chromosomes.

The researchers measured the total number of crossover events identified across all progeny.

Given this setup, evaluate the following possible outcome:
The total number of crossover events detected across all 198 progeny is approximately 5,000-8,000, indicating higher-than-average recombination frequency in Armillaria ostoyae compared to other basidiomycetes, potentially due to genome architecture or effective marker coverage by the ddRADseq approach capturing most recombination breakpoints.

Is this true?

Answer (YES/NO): NO